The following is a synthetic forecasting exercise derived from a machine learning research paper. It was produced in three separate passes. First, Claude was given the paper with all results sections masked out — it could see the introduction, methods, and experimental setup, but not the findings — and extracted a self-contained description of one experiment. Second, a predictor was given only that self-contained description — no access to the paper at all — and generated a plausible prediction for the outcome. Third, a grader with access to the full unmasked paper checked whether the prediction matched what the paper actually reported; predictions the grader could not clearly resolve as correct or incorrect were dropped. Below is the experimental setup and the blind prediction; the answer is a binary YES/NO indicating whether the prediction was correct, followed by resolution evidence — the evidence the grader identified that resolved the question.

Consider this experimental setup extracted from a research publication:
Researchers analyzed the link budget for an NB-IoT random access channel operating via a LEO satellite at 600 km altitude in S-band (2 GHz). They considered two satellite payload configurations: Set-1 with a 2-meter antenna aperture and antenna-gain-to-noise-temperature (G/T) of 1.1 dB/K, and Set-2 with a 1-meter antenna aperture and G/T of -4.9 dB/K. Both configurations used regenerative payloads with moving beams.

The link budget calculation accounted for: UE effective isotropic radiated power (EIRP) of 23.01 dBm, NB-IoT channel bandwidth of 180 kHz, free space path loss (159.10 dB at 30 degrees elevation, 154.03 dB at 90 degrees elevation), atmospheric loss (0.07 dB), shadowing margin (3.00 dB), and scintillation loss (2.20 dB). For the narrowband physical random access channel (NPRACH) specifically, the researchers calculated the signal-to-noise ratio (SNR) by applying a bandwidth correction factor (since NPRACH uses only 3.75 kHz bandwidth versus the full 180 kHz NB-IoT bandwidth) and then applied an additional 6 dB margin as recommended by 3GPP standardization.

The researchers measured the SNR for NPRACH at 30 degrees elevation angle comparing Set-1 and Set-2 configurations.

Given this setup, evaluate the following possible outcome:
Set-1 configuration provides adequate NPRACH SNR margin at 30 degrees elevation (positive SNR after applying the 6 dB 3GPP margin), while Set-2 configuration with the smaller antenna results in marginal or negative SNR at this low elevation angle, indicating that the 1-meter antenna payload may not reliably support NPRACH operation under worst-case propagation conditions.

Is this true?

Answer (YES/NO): NO